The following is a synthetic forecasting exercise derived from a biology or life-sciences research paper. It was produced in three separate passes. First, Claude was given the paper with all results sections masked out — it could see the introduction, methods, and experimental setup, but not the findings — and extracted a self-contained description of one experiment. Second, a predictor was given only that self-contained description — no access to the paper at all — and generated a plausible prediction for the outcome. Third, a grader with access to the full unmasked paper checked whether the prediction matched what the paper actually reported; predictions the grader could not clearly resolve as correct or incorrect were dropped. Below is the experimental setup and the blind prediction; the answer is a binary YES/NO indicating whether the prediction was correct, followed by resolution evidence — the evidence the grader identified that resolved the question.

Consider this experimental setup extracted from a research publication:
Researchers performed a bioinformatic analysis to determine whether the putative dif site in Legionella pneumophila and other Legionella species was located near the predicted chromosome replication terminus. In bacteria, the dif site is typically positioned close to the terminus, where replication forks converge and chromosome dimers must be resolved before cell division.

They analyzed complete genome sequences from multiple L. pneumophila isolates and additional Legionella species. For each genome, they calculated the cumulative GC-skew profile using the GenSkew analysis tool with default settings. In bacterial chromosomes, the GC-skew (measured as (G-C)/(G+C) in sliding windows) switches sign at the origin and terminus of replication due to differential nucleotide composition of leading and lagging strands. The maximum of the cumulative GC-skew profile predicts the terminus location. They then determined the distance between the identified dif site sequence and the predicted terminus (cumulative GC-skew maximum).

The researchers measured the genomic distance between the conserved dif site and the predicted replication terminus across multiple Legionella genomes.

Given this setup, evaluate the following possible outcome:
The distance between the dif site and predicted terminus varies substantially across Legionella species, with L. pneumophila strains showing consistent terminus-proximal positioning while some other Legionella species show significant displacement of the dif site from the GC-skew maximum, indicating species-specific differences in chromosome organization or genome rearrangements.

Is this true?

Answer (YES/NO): NO